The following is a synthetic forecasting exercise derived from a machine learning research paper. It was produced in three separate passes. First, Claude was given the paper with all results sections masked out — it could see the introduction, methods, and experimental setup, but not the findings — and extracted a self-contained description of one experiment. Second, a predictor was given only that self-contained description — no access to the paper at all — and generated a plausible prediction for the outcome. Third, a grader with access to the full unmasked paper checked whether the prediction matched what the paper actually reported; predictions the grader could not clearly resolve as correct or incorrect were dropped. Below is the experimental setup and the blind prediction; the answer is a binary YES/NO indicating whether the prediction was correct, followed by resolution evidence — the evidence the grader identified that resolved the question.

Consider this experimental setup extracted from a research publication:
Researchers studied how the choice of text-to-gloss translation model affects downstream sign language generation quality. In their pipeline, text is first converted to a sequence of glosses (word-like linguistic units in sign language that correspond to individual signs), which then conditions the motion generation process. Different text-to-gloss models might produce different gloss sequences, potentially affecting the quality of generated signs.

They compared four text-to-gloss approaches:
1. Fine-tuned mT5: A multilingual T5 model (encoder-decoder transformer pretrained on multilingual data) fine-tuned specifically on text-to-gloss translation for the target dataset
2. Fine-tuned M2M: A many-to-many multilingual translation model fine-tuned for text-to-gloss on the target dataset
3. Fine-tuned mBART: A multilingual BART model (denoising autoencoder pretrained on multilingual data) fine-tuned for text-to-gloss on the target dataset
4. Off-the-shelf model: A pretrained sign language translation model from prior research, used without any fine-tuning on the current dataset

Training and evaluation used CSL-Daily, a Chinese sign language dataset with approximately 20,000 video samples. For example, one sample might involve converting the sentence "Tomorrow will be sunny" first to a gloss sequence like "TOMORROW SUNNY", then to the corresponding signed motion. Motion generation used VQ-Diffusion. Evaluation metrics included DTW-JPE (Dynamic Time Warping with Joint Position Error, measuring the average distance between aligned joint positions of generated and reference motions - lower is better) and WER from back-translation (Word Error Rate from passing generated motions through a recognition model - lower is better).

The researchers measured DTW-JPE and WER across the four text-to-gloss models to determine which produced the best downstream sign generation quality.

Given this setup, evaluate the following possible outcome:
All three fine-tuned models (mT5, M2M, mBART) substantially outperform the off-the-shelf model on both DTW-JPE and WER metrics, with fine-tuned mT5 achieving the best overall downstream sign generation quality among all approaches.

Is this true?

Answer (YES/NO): NO